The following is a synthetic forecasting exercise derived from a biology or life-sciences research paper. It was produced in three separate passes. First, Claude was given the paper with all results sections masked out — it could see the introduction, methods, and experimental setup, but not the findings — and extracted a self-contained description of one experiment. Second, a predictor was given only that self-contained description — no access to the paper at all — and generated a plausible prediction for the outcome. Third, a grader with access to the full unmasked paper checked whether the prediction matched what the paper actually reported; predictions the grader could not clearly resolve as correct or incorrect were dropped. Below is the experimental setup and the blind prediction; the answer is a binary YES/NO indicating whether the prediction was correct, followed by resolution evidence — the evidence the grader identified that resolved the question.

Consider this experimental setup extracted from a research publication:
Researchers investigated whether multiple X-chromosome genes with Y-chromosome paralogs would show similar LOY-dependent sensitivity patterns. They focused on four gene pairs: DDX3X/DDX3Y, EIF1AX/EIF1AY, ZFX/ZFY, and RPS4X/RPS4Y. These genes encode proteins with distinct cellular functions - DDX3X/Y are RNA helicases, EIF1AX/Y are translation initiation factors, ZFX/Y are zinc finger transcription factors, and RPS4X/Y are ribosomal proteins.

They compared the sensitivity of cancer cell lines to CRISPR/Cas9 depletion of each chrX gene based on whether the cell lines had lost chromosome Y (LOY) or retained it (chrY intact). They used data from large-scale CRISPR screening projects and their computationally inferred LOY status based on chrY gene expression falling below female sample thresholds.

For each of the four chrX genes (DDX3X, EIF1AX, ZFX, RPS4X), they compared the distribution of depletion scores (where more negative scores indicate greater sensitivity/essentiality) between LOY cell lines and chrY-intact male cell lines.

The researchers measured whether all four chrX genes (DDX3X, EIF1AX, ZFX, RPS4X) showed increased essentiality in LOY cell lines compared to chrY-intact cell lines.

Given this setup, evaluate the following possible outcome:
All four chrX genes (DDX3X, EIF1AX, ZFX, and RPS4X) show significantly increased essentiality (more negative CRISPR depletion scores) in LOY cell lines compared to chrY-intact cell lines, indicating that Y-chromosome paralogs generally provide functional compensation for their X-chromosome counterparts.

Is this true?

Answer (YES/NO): YES